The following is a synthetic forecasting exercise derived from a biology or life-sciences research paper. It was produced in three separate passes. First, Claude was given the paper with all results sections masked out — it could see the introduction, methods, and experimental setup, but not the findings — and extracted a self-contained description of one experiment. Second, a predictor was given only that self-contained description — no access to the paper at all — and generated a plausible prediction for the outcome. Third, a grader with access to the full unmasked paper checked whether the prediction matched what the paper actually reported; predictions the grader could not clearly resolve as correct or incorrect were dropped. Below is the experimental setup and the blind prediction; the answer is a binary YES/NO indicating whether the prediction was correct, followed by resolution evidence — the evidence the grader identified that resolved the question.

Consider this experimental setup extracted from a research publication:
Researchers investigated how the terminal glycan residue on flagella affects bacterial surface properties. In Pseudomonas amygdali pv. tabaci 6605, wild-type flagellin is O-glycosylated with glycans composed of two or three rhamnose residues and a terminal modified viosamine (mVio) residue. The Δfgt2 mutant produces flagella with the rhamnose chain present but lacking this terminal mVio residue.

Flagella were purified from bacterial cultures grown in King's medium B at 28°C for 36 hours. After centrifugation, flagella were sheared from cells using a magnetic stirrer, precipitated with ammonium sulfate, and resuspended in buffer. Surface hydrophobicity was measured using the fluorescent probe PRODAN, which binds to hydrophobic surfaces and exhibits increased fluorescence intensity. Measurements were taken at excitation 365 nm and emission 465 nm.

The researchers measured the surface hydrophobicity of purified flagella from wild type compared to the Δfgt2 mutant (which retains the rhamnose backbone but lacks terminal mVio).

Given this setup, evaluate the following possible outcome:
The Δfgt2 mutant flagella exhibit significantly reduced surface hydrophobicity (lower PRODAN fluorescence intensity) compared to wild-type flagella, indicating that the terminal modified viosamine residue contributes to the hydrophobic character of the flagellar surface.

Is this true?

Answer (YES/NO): NO